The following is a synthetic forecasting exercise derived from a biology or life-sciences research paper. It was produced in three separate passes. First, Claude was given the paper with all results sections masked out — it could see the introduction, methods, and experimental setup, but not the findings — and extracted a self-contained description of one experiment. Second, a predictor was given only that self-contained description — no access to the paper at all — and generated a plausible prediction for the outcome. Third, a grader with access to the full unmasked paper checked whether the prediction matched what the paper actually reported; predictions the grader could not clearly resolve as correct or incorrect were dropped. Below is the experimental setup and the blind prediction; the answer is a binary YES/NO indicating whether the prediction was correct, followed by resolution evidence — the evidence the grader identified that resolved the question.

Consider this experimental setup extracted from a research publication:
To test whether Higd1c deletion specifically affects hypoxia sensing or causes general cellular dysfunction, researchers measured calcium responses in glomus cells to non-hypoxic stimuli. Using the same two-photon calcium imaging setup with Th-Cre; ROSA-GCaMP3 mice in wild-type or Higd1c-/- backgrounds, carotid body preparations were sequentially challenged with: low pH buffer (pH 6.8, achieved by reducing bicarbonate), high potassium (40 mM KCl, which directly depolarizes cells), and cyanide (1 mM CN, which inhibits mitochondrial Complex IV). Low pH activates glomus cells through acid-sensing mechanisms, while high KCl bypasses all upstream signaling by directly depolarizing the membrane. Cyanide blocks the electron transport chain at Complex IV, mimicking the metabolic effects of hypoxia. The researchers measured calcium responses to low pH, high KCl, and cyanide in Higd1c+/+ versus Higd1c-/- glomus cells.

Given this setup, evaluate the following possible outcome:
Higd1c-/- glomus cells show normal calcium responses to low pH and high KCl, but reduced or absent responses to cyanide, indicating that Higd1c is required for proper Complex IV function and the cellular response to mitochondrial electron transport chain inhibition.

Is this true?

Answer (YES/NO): NO